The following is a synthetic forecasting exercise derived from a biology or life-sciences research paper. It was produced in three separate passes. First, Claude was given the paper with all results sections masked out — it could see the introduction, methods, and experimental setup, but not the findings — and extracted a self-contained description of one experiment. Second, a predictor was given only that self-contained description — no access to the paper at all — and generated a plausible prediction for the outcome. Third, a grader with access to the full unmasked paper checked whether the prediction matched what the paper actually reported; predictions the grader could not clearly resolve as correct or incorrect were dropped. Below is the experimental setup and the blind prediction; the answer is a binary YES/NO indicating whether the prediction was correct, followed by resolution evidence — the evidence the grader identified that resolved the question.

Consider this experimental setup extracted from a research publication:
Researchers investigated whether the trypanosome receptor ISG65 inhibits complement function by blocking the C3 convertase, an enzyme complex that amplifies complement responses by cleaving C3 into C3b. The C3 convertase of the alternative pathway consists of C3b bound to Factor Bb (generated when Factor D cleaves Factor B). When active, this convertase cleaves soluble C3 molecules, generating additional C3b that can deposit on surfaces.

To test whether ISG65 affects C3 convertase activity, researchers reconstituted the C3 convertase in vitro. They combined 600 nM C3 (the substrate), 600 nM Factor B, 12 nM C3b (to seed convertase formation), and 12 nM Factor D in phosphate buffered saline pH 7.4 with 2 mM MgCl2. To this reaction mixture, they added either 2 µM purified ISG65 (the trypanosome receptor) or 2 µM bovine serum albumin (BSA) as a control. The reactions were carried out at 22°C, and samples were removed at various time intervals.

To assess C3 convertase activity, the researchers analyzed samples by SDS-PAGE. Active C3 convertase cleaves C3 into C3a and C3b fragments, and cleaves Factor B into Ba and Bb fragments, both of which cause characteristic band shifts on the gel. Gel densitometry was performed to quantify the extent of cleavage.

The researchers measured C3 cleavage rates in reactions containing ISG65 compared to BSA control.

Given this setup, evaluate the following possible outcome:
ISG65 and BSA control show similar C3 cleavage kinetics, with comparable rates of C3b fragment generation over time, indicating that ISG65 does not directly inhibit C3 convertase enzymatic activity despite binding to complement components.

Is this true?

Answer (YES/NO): YES